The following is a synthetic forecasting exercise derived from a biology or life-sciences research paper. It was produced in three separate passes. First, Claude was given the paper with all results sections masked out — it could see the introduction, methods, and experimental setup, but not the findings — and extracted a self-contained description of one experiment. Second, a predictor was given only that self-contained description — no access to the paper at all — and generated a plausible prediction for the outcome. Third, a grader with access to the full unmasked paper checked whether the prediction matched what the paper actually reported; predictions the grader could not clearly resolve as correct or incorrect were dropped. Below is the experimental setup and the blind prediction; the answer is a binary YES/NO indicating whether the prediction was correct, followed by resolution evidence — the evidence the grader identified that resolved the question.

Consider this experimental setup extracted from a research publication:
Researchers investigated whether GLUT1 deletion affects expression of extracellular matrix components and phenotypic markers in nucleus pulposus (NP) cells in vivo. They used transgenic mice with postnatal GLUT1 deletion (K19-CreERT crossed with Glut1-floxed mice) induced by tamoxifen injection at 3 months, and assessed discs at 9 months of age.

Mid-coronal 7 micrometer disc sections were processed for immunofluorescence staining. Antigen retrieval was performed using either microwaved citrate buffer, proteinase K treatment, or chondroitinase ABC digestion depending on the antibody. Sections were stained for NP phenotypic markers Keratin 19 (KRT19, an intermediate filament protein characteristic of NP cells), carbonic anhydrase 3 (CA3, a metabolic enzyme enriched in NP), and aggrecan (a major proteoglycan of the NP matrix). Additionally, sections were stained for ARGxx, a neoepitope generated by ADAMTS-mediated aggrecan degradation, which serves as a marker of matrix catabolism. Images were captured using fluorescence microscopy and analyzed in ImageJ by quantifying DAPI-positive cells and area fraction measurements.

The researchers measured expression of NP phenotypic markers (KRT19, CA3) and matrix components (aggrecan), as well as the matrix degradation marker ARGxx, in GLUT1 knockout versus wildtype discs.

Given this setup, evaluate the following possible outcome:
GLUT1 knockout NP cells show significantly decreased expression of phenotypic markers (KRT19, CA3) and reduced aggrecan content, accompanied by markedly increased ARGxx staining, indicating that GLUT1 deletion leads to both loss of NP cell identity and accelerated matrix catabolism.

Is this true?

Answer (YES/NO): NO